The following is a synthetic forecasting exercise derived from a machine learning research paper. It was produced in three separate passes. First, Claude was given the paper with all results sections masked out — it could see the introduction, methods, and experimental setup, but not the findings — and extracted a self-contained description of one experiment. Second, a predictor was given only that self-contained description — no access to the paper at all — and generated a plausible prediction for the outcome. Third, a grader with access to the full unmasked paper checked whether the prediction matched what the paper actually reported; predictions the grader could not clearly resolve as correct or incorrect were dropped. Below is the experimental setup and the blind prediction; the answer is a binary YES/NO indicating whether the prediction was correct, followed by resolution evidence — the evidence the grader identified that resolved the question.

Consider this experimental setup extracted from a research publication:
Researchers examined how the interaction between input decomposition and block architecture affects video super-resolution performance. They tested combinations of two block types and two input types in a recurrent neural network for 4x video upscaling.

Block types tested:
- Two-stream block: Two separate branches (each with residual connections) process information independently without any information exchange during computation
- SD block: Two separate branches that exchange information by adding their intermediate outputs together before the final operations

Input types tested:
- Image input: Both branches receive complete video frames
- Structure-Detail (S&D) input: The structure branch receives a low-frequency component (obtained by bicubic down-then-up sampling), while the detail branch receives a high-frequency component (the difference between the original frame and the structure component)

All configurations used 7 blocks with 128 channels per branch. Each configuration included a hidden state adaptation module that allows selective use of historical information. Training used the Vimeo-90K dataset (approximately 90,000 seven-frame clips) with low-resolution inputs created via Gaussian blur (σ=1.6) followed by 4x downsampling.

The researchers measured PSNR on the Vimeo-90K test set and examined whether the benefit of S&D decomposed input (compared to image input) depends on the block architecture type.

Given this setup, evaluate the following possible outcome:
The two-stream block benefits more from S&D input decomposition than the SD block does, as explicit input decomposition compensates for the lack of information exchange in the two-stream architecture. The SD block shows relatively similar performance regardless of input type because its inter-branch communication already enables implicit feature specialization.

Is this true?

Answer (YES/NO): NO